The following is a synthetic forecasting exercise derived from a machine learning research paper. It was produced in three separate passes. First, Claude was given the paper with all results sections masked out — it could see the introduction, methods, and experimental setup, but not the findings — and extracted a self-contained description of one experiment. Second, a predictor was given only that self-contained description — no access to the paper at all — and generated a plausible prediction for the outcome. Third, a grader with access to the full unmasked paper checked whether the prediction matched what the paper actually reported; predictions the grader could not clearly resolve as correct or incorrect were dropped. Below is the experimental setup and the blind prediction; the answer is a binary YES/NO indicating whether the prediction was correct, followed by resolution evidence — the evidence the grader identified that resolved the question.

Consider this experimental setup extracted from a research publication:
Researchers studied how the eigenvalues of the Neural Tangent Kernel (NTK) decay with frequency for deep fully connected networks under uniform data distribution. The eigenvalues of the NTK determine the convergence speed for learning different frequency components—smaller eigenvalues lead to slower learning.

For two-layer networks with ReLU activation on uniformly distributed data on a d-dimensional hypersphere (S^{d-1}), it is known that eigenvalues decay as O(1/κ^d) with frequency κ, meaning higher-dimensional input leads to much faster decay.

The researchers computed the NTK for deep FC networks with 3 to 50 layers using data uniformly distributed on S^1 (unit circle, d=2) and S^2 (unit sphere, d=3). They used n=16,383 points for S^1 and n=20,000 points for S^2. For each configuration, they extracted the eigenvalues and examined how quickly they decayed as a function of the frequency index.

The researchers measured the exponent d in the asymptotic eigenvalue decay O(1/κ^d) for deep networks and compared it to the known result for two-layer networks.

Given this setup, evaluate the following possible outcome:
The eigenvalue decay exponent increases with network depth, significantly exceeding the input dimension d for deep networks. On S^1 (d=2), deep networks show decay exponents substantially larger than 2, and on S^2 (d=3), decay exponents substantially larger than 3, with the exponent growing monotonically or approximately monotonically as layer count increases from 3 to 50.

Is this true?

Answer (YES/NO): NO